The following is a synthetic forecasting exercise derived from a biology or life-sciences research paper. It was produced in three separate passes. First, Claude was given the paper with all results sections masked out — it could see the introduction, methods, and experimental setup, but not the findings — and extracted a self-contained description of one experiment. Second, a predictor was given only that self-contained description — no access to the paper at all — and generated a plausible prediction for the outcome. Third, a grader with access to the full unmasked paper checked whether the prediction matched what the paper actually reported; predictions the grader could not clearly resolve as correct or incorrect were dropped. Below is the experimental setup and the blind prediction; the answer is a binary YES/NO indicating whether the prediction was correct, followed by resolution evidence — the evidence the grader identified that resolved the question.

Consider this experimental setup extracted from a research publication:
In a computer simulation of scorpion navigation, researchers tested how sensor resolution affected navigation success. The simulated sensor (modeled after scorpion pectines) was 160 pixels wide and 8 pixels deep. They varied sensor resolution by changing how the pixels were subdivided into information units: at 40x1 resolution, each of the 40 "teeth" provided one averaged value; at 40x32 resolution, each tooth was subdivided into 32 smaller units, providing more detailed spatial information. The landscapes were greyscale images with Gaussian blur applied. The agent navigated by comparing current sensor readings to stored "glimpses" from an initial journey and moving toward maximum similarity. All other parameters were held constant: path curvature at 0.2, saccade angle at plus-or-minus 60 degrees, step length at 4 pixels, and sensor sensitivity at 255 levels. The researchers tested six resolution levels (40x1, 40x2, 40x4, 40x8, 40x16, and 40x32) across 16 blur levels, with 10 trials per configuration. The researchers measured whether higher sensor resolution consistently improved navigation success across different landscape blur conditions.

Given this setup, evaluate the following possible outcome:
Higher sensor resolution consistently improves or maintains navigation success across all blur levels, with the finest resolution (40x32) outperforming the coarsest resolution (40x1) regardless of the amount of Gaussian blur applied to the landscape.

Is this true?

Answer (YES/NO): NO